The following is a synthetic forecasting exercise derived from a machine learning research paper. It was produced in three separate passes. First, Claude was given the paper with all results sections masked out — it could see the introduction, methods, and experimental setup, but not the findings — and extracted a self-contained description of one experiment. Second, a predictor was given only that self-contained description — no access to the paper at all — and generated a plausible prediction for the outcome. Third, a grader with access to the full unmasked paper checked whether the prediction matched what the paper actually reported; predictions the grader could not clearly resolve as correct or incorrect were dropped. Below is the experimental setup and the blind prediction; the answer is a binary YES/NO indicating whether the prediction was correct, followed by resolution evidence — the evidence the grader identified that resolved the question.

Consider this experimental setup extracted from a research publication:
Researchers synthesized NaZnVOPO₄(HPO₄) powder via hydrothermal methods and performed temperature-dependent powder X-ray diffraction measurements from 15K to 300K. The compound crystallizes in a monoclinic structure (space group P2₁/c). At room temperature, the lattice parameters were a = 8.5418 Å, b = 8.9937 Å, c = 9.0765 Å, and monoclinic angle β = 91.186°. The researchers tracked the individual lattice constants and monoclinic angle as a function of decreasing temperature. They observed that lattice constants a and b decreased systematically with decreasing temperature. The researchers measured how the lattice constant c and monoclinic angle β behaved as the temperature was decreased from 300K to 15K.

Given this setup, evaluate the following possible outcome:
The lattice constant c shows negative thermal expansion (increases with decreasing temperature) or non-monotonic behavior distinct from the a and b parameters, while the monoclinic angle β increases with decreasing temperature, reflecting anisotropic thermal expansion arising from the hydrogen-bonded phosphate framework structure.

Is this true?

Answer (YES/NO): YES